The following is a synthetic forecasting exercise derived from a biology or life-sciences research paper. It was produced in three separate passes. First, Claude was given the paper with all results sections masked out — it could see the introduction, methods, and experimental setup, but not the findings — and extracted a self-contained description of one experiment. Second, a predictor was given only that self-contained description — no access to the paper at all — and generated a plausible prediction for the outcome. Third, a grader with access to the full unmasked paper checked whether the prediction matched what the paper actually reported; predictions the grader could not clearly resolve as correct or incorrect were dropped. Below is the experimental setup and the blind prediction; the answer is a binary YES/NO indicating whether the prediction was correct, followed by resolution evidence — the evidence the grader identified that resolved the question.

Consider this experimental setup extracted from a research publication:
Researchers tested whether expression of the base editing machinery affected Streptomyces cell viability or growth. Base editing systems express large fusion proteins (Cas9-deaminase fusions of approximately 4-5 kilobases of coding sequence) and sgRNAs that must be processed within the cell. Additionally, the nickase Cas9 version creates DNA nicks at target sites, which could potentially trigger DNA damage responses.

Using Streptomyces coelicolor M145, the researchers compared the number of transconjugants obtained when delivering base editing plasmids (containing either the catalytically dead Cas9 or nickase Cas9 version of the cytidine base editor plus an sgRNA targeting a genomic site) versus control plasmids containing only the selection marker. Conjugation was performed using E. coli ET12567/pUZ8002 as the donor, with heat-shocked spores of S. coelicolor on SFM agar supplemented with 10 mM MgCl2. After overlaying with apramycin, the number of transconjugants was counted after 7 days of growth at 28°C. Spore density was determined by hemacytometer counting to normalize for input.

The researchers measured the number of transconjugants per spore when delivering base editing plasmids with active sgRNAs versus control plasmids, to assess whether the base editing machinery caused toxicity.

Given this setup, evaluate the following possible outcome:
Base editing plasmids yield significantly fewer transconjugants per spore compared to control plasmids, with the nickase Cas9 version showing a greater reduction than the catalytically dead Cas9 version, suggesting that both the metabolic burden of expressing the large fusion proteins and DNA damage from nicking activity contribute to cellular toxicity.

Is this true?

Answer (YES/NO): NO